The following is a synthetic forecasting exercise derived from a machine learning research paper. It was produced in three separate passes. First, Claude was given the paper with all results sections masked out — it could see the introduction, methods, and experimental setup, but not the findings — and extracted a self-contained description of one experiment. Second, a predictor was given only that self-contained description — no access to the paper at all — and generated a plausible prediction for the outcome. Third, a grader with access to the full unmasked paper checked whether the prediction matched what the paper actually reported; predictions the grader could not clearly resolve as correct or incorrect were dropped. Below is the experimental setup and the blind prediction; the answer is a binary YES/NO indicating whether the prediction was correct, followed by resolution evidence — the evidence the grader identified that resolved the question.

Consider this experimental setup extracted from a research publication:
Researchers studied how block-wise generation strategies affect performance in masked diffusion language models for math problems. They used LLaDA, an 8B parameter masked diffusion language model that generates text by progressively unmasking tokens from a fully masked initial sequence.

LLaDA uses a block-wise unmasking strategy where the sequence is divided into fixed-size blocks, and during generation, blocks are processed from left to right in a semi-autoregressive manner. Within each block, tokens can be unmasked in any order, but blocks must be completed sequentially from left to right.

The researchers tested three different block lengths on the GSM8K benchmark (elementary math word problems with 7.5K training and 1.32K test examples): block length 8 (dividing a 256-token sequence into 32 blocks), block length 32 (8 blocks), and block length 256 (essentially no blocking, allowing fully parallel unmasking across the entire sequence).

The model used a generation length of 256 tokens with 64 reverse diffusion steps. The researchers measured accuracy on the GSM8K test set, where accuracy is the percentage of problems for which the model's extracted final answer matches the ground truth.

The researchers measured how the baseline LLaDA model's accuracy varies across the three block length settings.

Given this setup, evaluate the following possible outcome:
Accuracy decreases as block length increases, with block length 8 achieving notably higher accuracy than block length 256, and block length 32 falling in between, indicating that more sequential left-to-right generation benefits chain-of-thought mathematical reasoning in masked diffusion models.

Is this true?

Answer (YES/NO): YES